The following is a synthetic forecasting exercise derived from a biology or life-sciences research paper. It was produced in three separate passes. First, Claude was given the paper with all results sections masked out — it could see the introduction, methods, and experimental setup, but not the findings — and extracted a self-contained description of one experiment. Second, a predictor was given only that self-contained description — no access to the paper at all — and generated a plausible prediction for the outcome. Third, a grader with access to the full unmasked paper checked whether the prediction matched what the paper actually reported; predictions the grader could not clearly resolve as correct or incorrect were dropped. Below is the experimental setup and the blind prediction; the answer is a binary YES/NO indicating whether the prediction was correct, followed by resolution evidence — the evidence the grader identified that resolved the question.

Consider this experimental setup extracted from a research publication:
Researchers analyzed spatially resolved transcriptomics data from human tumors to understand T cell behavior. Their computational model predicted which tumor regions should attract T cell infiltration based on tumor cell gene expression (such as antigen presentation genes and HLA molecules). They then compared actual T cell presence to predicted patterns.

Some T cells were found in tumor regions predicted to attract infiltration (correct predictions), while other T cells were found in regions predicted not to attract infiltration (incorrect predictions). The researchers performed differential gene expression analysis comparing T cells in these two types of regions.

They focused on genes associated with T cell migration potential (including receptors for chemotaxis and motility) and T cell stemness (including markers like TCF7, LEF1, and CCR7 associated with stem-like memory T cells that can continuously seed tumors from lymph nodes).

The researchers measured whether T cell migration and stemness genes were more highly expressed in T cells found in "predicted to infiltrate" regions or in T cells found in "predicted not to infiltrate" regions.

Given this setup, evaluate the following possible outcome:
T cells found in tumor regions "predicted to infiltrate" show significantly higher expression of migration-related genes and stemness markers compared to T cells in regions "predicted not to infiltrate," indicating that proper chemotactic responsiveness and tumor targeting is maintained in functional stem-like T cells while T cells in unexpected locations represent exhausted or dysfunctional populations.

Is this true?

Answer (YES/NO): NO